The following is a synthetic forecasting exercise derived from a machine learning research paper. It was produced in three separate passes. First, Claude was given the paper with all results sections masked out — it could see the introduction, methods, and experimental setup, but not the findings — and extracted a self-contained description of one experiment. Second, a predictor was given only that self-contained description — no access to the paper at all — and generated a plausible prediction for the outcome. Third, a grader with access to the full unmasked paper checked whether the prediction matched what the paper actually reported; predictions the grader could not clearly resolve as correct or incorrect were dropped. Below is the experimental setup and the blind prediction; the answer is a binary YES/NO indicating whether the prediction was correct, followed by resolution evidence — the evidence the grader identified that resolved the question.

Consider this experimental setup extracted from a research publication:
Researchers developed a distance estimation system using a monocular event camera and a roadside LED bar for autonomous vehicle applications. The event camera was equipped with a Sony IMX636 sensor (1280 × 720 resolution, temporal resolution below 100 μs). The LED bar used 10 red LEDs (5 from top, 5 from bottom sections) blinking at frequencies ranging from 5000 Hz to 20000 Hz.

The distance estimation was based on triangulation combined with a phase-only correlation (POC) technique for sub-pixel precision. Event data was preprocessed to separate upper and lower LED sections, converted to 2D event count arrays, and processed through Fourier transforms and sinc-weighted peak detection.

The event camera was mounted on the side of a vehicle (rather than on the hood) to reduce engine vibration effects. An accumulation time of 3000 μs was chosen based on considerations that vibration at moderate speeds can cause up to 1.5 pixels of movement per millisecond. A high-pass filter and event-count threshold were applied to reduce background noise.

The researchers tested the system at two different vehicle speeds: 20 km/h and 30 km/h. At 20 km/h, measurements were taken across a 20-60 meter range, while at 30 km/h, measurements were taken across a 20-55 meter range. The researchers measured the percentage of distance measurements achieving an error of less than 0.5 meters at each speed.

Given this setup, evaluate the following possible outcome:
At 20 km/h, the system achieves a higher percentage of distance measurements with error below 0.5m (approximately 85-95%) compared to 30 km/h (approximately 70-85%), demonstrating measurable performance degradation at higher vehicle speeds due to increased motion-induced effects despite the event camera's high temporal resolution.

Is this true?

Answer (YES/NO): YES